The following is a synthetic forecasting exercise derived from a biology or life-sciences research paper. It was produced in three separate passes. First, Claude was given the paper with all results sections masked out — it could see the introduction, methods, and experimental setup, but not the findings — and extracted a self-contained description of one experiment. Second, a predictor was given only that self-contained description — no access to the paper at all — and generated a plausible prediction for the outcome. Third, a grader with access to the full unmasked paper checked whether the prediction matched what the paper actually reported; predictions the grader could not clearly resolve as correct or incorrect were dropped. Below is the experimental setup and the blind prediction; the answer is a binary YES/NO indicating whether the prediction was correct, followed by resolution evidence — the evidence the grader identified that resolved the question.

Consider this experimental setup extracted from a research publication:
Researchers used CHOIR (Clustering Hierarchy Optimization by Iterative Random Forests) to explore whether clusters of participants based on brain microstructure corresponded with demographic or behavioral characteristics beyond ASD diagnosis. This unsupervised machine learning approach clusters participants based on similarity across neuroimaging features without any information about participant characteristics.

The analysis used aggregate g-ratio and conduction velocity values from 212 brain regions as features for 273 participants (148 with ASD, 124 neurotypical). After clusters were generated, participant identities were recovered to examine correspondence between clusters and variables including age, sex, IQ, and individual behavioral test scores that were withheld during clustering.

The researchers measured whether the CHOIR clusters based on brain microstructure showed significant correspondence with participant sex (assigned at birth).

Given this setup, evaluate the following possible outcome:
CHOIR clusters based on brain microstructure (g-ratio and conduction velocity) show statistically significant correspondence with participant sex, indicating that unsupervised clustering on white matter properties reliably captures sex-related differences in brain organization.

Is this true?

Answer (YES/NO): NO